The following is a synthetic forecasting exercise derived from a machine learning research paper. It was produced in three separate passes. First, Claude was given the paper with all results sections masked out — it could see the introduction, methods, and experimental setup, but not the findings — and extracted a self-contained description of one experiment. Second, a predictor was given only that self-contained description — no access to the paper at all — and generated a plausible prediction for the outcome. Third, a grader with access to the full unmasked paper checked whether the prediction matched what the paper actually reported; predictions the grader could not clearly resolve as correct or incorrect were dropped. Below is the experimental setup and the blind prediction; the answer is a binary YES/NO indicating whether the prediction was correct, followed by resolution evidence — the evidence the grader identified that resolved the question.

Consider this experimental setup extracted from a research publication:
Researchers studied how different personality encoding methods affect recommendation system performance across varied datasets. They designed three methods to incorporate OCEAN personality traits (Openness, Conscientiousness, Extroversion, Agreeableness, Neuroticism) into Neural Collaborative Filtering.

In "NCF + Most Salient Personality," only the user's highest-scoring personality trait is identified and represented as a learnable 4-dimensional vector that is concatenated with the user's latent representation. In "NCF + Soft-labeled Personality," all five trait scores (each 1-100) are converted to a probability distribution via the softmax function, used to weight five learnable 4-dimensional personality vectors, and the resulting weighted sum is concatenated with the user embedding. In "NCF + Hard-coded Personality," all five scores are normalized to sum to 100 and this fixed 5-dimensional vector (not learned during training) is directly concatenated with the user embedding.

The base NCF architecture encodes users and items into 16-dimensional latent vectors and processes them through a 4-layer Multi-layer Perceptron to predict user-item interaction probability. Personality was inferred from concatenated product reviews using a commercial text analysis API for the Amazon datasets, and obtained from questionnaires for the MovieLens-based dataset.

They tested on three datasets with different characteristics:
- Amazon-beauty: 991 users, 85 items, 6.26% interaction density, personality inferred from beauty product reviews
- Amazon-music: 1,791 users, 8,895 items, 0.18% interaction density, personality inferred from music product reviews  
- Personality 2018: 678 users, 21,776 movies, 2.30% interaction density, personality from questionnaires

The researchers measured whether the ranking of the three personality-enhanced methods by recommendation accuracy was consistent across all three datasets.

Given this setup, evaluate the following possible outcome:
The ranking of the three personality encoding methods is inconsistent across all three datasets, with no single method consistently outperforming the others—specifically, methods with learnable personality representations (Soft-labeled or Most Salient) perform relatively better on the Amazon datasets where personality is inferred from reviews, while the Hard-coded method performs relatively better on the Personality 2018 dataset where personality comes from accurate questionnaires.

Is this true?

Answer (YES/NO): NO